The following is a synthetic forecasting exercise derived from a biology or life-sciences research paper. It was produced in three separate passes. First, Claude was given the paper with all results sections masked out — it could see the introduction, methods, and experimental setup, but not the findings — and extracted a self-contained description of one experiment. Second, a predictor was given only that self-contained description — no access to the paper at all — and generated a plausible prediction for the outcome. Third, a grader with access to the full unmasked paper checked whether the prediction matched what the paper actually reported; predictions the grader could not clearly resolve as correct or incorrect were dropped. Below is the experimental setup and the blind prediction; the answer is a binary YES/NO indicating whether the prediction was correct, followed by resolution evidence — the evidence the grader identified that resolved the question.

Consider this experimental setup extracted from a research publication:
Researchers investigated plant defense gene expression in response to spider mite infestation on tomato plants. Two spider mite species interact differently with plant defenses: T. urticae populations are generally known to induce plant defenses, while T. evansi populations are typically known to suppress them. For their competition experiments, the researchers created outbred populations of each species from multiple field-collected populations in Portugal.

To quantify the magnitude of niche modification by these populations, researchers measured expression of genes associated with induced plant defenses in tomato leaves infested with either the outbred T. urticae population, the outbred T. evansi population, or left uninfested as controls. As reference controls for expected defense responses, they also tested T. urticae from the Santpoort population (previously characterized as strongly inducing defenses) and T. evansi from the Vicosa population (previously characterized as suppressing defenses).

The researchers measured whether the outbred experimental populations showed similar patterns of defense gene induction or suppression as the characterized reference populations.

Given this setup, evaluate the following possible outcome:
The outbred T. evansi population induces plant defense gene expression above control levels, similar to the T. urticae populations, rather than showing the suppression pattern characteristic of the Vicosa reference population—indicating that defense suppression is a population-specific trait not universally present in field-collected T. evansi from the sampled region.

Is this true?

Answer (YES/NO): NO